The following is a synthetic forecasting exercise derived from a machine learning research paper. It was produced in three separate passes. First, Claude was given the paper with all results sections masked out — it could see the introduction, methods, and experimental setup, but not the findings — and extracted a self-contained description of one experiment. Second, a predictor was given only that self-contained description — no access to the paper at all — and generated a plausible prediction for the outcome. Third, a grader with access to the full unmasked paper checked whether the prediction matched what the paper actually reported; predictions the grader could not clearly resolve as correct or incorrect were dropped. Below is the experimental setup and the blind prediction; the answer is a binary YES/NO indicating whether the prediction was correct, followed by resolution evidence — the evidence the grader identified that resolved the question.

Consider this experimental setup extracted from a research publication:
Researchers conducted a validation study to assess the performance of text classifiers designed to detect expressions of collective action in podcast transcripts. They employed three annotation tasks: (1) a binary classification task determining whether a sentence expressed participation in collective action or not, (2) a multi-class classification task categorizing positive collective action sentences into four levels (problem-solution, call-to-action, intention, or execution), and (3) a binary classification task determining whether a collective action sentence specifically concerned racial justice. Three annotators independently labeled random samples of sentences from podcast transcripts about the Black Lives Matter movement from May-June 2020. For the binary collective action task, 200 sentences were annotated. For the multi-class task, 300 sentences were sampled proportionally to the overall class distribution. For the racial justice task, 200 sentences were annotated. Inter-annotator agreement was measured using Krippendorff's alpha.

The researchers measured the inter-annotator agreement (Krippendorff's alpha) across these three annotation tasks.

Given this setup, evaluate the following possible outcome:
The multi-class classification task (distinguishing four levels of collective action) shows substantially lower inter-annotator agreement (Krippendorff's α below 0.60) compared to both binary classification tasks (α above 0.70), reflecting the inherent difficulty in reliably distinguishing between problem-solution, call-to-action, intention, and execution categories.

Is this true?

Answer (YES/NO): NO